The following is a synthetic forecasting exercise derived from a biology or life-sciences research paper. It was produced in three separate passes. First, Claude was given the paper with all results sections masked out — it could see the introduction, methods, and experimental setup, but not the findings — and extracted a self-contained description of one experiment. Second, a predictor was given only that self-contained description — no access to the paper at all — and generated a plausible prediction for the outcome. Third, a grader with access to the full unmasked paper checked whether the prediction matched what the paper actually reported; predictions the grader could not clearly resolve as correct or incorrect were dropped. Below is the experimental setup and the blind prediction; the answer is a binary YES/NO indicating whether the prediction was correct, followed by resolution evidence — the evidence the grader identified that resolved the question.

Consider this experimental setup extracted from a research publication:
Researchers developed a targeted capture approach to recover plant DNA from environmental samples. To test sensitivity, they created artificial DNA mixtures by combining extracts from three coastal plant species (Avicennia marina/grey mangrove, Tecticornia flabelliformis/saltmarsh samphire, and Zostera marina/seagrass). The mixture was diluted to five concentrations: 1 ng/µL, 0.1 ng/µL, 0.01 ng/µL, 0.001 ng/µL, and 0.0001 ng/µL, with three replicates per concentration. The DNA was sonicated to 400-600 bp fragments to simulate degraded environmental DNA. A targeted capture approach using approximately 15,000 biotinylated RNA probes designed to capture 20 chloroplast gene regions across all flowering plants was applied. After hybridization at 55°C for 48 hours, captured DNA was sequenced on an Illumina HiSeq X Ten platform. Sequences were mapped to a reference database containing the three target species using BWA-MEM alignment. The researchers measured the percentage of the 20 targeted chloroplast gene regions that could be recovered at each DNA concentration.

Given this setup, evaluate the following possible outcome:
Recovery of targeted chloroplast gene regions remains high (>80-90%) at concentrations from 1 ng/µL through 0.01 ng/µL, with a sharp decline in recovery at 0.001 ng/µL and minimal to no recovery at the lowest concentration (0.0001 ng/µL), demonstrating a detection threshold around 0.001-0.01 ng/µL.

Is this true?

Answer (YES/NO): NO